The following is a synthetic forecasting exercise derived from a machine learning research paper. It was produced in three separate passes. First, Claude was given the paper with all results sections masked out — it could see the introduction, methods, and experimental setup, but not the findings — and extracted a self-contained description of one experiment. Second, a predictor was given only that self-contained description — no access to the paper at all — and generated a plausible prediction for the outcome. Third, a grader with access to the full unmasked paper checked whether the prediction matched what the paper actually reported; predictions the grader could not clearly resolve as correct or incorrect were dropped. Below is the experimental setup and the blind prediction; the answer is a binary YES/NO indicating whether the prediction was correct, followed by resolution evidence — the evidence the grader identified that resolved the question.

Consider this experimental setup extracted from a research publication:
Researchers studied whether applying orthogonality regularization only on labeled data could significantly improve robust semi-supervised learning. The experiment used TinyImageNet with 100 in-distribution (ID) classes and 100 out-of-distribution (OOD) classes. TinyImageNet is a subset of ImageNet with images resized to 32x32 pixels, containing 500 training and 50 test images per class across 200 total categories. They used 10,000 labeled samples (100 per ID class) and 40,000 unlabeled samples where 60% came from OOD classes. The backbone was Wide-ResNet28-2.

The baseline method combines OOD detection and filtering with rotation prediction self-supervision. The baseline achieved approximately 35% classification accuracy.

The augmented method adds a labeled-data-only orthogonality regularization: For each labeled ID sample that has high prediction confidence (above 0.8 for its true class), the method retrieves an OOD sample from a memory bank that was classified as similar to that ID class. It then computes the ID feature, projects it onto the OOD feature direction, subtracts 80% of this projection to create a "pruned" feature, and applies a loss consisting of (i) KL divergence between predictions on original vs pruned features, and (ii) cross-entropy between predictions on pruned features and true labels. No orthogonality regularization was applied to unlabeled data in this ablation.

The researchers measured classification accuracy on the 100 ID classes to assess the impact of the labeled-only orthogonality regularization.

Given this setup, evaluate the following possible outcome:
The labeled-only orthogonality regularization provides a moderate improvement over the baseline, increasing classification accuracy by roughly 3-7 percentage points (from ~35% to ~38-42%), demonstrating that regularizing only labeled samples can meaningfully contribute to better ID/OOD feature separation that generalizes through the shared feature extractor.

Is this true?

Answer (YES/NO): NO